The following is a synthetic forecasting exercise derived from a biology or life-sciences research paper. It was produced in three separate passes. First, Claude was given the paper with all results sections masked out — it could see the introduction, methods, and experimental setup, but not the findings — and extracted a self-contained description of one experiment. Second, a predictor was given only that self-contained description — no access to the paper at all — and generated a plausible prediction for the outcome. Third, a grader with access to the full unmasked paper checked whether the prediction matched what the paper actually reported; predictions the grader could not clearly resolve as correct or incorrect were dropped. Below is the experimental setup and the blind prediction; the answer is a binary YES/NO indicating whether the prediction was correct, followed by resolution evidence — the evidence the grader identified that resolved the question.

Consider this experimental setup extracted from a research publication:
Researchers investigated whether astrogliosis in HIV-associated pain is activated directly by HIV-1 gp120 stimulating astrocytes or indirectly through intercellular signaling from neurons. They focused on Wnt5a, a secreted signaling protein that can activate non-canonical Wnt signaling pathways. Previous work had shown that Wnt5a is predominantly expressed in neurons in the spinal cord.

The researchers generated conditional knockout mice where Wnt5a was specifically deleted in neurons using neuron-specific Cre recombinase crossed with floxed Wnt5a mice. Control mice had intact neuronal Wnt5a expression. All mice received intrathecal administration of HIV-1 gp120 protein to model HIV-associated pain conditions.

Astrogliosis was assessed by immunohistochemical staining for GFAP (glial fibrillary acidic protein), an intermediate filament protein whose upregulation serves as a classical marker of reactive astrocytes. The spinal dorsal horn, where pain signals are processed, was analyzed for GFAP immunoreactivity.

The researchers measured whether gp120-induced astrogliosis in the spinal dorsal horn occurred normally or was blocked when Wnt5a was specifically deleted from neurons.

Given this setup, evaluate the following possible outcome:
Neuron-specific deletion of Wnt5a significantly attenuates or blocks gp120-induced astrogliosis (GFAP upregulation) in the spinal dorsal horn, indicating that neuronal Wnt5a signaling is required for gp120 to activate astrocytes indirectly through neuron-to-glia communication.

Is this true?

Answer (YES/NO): YES